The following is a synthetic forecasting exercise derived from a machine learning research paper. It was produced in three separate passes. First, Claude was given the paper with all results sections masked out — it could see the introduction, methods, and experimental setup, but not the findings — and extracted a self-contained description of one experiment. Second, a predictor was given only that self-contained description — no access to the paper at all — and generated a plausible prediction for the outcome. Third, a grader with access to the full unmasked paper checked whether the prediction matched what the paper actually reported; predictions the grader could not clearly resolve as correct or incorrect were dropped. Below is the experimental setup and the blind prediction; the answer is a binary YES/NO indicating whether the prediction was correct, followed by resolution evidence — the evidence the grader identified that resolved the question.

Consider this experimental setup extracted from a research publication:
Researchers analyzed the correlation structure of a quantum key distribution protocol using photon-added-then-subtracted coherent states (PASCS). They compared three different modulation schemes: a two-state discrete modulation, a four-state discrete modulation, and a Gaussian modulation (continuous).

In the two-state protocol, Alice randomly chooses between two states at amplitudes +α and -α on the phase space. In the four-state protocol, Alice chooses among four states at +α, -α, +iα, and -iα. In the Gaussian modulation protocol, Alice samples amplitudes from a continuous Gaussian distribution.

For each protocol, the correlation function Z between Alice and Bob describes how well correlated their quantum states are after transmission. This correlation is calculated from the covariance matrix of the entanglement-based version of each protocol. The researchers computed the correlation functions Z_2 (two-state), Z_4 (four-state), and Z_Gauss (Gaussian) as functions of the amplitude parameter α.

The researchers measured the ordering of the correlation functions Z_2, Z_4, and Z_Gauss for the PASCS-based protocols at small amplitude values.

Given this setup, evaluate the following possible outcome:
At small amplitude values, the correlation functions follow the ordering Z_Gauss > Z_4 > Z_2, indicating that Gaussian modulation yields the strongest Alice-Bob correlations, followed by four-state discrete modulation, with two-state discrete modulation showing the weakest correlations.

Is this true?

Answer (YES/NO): NO